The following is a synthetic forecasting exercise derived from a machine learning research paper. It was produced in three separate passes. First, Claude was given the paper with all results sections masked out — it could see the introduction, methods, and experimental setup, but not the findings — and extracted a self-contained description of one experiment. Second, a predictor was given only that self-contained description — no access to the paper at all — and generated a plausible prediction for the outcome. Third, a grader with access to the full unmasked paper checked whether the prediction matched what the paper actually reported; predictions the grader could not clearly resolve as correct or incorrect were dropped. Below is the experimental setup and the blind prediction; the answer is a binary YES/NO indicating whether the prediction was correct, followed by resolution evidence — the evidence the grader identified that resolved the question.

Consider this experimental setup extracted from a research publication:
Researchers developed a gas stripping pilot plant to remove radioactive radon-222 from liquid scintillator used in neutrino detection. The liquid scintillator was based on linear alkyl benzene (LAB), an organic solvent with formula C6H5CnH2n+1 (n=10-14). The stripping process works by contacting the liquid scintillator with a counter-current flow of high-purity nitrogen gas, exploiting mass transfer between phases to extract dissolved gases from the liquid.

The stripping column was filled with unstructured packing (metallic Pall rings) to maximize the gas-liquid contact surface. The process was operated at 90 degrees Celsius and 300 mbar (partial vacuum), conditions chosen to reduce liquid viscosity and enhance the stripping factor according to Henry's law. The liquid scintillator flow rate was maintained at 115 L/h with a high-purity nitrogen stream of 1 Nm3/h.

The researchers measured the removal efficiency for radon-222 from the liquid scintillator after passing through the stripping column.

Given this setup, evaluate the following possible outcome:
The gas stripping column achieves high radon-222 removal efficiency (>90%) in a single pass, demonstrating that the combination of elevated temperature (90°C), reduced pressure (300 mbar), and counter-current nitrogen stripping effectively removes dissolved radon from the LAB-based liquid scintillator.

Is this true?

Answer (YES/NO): YES